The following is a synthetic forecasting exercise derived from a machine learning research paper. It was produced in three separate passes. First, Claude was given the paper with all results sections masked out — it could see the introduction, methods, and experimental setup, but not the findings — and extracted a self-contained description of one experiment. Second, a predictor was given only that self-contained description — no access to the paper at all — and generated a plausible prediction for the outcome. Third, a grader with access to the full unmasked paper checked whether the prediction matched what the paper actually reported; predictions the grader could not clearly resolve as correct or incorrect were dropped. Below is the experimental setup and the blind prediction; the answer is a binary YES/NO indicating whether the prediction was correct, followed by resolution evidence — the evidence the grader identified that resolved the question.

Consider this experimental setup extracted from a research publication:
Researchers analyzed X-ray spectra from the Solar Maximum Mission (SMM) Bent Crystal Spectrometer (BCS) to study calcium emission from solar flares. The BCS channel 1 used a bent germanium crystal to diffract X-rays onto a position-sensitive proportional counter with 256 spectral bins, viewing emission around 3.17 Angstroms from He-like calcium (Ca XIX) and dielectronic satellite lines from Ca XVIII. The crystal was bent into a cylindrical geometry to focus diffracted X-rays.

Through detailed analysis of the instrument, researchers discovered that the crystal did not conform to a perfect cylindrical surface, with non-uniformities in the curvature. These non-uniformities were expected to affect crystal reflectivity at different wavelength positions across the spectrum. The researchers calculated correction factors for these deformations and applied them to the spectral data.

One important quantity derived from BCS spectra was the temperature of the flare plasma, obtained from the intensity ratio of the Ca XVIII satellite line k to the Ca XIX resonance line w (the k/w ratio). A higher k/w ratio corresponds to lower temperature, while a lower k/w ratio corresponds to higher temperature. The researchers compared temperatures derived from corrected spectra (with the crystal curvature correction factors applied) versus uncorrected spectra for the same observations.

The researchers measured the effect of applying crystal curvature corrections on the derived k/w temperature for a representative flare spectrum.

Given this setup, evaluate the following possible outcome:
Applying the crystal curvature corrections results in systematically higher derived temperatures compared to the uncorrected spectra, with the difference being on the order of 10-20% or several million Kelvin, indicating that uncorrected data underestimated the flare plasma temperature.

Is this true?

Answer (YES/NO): YES